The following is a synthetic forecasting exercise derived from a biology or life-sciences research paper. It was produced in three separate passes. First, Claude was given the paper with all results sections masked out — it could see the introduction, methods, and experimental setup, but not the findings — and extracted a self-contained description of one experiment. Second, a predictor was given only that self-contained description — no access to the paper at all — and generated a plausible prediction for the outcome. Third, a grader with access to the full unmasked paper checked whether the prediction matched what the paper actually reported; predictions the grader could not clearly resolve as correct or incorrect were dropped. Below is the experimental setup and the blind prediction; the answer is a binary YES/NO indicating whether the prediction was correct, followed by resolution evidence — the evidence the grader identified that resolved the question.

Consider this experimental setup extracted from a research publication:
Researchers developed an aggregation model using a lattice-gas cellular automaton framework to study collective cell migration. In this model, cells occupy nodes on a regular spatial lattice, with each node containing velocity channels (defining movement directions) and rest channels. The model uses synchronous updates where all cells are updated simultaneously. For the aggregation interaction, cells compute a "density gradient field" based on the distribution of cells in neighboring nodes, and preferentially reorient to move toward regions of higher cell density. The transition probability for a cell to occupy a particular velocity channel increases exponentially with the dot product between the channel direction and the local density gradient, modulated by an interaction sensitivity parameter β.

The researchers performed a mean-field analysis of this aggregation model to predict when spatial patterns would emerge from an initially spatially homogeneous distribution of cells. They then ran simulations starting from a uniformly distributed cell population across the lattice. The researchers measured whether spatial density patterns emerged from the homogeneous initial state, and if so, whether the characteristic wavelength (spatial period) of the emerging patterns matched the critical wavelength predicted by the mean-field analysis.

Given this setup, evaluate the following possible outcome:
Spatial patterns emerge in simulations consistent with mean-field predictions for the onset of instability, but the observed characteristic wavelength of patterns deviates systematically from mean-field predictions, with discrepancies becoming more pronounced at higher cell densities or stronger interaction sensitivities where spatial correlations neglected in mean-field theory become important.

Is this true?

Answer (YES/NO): NO